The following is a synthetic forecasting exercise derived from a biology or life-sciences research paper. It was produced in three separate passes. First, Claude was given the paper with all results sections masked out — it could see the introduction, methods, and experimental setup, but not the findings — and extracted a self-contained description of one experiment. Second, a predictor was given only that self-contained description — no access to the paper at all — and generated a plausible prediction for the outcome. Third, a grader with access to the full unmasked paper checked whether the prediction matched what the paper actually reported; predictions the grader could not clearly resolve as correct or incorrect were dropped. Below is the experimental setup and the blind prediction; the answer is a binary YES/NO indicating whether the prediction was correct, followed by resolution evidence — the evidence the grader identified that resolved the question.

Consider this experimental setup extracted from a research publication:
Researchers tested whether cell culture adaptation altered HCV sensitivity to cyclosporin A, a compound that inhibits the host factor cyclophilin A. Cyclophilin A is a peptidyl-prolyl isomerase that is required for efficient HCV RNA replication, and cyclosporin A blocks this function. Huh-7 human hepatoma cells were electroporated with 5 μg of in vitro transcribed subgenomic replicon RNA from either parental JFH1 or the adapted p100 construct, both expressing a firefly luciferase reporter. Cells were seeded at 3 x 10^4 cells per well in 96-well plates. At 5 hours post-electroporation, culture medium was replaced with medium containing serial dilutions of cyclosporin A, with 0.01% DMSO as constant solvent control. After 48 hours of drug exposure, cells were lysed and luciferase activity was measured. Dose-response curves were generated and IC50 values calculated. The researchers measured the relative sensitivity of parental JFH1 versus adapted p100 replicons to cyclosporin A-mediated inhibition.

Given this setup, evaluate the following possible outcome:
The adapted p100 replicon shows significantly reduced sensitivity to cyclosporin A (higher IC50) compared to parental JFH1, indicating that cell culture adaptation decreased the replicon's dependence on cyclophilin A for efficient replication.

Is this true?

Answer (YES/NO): YES